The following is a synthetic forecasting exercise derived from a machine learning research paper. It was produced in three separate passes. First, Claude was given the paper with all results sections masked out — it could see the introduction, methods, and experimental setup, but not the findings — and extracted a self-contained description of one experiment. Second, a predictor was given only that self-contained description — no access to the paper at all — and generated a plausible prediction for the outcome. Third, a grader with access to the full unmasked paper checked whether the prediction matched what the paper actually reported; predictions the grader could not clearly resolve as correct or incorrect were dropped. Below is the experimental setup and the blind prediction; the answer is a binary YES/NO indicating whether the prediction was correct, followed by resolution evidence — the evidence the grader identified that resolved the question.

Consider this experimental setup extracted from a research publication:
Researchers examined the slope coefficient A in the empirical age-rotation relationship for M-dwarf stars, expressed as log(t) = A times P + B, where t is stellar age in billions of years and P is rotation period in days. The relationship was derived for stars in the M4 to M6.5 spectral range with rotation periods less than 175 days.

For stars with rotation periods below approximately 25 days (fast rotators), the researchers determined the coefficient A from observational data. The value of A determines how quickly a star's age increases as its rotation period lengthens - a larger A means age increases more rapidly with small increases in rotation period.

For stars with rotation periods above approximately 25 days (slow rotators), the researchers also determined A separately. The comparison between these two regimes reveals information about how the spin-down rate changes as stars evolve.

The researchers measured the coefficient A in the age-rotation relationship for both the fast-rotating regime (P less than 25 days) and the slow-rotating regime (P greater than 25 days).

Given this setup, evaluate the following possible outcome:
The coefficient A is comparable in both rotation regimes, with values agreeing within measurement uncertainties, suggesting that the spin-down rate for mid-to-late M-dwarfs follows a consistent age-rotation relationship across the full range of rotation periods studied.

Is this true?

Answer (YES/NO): NO